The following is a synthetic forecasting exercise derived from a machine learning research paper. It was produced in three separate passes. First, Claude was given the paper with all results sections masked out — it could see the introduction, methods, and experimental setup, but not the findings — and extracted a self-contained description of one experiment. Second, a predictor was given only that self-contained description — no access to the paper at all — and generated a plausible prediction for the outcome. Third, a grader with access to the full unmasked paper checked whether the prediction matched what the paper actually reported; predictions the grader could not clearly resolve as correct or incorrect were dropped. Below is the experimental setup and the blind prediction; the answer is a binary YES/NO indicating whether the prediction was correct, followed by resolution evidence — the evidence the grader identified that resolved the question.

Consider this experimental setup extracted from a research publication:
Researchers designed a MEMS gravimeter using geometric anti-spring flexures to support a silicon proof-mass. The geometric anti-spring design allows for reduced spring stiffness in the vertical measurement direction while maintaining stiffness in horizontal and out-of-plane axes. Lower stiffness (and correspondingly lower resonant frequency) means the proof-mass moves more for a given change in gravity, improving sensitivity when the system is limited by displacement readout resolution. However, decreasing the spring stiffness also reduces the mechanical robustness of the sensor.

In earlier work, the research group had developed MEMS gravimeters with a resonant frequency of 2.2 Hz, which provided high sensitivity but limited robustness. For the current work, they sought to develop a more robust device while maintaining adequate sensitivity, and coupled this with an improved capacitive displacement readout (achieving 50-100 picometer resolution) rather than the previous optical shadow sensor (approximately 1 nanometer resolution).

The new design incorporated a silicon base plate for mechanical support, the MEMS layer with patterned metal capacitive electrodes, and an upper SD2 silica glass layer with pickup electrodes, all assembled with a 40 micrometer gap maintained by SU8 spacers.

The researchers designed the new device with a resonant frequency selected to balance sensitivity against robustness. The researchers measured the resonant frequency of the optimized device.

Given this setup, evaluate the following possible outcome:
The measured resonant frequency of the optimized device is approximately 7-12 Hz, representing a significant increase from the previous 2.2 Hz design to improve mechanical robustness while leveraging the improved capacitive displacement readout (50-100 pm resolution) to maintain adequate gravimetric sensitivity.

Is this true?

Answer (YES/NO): YES